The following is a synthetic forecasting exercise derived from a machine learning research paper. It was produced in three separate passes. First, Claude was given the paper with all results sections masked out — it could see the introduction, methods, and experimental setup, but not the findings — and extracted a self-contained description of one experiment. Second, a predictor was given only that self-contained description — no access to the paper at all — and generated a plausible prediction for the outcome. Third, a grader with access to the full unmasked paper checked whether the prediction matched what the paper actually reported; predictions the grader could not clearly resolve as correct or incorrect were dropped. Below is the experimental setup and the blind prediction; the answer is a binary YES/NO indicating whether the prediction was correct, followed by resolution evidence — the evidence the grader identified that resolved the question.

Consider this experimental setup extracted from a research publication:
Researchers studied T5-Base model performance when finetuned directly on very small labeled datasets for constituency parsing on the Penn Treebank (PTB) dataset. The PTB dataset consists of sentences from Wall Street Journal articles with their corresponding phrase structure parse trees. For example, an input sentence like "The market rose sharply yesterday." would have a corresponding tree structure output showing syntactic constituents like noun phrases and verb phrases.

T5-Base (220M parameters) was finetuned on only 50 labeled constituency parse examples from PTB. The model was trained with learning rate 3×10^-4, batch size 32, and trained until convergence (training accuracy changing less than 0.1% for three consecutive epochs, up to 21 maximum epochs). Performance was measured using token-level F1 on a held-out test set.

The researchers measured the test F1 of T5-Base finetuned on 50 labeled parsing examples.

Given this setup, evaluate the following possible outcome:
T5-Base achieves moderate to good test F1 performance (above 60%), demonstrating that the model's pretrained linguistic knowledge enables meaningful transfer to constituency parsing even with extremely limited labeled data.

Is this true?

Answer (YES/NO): NO